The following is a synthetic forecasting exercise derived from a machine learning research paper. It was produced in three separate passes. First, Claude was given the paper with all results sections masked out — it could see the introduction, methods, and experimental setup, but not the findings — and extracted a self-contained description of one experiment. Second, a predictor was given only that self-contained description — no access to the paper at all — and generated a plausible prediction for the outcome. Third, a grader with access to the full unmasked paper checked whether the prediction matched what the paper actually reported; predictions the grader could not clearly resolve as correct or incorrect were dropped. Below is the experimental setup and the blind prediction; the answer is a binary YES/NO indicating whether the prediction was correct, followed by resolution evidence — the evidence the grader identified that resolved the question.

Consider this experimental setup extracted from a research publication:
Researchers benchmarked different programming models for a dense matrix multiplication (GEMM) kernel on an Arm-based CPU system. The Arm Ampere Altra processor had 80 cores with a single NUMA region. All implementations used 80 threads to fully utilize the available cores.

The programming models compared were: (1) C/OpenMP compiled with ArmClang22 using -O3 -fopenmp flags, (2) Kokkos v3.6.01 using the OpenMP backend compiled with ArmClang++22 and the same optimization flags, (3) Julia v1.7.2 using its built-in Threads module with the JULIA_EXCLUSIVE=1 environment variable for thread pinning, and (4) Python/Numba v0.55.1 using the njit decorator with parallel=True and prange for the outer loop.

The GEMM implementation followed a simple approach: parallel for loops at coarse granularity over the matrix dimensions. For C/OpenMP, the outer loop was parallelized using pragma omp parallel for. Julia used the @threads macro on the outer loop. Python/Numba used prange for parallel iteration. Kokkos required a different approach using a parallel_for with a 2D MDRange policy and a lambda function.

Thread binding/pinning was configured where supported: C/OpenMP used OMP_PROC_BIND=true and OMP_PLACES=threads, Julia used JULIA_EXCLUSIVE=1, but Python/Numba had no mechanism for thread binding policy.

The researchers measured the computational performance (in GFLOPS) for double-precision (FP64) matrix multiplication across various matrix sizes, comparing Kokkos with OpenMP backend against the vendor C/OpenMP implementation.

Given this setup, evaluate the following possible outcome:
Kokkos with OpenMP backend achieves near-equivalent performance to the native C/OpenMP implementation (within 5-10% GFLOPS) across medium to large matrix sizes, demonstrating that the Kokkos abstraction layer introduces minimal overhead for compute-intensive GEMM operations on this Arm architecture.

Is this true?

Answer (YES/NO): NO